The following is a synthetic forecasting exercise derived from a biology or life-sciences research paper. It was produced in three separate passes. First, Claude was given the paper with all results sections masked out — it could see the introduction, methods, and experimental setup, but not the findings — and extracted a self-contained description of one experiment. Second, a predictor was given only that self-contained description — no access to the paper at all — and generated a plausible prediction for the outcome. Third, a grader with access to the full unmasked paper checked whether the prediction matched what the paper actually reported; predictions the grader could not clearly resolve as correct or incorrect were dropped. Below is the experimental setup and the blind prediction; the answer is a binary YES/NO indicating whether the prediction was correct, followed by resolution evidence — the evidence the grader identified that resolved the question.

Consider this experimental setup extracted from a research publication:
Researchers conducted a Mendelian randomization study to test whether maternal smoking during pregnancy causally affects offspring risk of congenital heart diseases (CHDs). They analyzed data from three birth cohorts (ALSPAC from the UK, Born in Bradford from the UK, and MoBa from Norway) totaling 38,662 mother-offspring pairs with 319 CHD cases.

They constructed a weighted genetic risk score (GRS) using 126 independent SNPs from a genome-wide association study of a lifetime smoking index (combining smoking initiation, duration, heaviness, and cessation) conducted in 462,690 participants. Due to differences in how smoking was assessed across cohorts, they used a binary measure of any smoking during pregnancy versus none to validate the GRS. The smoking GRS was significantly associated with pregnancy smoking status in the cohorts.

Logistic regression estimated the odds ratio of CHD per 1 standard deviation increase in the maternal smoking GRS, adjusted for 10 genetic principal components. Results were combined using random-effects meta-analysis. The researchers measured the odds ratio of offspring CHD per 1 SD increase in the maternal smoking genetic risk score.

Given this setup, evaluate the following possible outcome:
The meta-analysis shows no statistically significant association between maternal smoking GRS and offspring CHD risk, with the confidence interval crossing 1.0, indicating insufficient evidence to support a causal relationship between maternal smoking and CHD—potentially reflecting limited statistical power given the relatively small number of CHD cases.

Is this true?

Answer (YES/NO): YES